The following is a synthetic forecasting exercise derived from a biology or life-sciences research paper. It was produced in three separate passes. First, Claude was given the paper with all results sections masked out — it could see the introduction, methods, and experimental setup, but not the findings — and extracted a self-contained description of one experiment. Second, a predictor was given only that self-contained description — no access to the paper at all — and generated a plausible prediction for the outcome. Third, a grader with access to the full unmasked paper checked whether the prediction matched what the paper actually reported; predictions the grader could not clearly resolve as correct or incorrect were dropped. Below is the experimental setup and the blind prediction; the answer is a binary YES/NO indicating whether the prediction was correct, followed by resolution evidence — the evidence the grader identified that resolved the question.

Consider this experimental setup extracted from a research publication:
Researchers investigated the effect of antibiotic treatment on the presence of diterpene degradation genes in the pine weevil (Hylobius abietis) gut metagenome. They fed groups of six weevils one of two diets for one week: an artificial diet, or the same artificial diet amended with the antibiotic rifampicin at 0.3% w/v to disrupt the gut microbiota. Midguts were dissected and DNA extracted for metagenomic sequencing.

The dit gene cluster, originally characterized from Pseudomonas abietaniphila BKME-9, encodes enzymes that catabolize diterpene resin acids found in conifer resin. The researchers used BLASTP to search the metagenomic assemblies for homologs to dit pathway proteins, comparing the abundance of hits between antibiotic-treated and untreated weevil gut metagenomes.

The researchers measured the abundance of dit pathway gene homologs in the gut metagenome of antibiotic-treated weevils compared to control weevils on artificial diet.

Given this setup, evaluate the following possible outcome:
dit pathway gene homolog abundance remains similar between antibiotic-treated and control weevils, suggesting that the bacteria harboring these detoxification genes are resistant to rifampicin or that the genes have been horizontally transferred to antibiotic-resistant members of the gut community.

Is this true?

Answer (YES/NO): NO